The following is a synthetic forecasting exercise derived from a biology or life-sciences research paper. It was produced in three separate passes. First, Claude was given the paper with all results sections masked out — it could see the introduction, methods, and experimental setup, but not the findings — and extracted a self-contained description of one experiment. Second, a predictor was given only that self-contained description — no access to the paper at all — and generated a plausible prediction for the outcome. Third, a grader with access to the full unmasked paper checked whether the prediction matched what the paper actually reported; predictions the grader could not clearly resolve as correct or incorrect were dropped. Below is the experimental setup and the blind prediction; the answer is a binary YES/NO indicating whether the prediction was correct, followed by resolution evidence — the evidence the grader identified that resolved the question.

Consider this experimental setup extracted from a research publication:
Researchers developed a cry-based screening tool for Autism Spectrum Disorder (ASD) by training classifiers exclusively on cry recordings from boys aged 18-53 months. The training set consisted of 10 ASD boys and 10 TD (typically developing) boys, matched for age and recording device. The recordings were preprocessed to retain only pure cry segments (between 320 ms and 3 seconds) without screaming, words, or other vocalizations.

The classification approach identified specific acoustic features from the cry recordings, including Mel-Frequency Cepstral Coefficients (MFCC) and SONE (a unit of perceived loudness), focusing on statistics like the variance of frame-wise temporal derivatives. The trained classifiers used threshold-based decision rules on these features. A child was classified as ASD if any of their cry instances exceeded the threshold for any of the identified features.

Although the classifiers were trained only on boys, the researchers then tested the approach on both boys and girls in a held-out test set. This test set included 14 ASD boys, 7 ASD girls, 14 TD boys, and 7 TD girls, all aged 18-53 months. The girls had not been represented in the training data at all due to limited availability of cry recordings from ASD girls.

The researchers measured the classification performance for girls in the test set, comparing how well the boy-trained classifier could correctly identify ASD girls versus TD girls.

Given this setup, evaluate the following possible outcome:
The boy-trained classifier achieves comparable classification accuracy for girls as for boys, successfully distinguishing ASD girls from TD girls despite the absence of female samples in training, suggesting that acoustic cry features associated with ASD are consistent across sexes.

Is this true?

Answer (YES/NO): NO